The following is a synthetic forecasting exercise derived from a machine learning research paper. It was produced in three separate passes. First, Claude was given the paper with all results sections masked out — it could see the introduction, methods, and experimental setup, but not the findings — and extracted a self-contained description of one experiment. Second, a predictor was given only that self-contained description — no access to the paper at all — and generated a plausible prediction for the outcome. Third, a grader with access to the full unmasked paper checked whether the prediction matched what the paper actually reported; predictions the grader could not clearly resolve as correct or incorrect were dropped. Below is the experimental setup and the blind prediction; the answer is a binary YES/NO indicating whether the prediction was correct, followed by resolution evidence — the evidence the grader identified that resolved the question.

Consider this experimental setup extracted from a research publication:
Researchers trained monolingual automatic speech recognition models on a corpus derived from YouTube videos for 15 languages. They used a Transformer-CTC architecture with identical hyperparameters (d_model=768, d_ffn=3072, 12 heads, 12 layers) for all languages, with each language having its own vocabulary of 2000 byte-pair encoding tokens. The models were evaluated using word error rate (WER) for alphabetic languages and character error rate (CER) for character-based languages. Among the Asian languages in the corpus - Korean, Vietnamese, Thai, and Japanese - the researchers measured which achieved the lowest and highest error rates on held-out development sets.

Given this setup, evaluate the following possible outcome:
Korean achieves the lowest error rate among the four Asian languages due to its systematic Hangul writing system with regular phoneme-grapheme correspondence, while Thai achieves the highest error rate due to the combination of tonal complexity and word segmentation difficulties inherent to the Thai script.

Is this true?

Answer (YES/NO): NO